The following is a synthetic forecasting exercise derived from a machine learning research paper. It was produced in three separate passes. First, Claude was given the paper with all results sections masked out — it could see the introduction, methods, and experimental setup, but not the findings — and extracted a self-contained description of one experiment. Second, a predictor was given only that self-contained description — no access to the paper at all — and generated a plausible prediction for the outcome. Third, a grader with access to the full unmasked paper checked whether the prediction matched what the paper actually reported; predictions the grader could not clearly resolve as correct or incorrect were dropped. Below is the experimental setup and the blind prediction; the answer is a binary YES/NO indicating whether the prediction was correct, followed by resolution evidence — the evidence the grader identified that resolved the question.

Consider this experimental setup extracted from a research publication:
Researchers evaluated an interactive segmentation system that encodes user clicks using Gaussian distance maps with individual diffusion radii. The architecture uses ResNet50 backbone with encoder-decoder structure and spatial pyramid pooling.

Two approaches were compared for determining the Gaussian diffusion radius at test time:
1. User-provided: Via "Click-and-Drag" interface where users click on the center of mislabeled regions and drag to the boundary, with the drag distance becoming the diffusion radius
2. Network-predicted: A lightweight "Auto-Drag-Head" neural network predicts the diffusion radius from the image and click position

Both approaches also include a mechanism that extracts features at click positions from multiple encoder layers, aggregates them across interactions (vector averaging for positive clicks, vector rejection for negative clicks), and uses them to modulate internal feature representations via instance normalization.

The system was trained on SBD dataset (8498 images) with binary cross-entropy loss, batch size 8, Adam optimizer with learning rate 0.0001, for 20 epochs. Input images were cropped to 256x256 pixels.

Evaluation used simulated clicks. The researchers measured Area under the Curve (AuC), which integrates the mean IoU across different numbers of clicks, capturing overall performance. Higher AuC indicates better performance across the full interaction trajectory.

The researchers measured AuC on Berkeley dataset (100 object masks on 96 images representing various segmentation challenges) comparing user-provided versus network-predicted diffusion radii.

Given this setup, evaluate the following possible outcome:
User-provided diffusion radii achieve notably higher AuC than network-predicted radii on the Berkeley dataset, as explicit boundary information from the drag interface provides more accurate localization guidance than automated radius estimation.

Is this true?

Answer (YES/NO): NO